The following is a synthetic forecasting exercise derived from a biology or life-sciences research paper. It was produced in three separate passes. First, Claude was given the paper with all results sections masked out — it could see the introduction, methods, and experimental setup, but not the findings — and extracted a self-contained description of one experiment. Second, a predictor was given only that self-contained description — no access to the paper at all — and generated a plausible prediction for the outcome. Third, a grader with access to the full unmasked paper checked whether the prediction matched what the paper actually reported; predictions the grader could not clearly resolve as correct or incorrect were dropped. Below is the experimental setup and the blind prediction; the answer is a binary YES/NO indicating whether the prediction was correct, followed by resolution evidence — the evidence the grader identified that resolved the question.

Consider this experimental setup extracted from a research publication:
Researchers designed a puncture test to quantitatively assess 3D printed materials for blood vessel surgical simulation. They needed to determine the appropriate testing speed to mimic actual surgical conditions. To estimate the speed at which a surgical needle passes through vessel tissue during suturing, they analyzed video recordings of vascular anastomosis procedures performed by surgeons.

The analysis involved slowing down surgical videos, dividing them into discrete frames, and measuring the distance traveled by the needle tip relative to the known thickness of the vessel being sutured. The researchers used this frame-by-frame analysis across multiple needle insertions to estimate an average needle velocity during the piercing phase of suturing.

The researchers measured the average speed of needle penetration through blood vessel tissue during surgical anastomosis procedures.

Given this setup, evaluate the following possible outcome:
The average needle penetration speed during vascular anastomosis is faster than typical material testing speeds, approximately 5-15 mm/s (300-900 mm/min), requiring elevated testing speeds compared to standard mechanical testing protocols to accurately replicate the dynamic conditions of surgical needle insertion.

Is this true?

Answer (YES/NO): YES